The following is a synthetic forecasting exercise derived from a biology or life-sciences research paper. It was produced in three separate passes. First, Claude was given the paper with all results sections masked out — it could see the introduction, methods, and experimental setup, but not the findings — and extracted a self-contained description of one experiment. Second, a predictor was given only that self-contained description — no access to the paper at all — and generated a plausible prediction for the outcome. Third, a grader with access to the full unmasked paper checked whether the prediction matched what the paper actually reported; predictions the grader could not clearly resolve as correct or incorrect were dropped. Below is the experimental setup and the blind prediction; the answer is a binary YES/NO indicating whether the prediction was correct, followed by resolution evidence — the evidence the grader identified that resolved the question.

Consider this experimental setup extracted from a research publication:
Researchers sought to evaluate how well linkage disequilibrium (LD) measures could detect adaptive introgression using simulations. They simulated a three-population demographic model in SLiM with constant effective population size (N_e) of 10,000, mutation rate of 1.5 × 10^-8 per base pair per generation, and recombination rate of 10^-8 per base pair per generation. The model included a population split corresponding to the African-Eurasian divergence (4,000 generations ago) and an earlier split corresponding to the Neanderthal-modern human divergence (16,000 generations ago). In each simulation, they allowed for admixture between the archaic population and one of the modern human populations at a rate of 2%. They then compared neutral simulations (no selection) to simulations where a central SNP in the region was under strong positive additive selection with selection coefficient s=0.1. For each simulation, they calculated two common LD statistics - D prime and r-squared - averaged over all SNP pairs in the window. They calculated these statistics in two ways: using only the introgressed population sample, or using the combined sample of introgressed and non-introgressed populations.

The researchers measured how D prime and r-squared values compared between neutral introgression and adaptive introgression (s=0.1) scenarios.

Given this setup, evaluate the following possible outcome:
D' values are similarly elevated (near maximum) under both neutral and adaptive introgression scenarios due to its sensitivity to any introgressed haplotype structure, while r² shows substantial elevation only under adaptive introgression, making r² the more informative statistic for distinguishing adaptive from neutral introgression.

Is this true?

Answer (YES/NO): NO